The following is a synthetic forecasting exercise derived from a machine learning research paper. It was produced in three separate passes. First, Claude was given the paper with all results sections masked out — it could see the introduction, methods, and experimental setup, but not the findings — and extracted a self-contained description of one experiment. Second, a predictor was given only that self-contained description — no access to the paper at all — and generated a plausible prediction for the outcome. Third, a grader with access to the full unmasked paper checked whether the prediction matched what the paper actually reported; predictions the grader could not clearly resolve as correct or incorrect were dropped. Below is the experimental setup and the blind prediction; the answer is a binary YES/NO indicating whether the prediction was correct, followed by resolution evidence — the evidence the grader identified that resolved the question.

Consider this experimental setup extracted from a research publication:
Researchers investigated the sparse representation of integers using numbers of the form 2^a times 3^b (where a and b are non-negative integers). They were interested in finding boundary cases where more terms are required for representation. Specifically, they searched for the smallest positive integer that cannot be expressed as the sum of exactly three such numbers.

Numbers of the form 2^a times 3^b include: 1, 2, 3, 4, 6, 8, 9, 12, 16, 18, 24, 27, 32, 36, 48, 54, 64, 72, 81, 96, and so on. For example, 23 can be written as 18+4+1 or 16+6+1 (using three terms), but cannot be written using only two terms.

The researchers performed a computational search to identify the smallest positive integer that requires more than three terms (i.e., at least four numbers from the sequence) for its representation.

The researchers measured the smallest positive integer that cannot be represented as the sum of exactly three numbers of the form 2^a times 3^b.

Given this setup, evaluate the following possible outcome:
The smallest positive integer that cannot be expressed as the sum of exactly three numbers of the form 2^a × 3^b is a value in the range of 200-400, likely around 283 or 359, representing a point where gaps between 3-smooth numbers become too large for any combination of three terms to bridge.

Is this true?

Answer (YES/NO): NO